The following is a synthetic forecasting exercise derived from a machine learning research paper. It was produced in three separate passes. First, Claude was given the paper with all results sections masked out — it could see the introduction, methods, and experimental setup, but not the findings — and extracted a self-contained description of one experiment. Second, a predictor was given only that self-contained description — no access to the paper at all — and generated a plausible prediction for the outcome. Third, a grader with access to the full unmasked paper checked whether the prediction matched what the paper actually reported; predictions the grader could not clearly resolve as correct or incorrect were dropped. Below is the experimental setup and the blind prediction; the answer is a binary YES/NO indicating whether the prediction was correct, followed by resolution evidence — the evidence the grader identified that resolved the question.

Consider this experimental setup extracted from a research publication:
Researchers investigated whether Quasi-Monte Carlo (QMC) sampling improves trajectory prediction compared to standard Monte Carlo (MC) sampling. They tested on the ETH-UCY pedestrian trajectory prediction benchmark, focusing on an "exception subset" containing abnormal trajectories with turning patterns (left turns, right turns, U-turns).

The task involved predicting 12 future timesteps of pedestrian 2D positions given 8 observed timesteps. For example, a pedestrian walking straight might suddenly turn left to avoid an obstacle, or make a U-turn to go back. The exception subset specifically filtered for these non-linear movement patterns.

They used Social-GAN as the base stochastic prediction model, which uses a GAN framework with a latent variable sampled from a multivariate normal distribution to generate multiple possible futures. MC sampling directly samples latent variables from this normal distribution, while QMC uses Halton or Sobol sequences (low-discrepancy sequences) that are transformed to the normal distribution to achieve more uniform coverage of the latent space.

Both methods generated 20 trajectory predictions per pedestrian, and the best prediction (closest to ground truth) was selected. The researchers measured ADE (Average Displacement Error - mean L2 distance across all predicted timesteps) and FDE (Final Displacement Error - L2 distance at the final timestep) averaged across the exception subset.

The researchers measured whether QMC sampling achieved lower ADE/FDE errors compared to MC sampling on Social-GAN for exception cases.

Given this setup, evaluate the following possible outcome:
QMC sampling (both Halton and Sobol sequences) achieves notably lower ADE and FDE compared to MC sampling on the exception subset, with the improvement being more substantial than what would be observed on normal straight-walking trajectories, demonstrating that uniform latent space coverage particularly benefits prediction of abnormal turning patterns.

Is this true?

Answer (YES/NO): NO